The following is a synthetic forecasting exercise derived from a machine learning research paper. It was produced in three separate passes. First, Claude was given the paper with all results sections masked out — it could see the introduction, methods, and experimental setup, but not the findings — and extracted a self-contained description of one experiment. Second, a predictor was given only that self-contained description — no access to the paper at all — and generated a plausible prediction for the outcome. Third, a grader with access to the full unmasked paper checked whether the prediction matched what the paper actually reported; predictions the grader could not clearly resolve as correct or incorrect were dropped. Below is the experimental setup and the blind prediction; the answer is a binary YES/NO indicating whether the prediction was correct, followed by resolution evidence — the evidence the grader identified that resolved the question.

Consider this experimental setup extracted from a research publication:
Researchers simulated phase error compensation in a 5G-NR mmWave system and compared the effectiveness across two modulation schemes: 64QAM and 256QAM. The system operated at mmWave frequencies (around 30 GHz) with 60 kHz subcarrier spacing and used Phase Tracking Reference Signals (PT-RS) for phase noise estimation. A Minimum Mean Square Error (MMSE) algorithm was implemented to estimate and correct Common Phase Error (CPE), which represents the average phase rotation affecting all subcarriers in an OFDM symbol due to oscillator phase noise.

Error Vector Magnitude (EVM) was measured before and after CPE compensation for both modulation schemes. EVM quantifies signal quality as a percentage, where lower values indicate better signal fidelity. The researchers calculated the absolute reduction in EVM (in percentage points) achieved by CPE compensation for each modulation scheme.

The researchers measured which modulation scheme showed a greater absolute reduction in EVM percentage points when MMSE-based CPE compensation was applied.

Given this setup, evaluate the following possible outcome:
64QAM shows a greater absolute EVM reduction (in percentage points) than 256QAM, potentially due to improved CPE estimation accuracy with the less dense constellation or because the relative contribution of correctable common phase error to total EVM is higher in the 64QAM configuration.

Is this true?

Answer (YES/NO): YES